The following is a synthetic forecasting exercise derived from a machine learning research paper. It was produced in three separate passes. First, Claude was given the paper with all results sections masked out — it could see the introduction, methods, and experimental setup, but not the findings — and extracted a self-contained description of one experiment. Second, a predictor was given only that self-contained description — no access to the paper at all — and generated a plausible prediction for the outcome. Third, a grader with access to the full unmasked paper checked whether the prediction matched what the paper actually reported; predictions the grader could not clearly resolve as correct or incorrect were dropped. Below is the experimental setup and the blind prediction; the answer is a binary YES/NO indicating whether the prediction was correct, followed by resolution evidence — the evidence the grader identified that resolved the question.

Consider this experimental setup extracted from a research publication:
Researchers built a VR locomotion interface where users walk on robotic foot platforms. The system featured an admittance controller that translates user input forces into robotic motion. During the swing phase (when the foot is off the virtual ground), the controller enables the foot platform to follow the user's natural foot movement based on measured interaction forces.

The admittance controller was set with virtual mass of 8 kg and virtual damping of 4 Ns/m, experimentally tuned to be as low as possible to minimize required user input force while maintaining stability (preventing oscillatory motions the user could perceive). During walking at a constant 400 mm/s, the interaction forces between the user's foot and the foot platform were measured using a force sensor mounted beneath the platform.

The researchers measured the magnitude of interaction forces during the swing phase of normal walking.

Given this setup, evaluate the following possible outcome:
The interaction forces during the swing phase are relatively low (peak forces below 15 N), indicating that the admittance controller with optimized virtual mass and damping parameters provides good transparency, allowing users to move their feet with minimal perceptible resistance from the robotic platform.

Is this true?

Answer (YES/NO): NO